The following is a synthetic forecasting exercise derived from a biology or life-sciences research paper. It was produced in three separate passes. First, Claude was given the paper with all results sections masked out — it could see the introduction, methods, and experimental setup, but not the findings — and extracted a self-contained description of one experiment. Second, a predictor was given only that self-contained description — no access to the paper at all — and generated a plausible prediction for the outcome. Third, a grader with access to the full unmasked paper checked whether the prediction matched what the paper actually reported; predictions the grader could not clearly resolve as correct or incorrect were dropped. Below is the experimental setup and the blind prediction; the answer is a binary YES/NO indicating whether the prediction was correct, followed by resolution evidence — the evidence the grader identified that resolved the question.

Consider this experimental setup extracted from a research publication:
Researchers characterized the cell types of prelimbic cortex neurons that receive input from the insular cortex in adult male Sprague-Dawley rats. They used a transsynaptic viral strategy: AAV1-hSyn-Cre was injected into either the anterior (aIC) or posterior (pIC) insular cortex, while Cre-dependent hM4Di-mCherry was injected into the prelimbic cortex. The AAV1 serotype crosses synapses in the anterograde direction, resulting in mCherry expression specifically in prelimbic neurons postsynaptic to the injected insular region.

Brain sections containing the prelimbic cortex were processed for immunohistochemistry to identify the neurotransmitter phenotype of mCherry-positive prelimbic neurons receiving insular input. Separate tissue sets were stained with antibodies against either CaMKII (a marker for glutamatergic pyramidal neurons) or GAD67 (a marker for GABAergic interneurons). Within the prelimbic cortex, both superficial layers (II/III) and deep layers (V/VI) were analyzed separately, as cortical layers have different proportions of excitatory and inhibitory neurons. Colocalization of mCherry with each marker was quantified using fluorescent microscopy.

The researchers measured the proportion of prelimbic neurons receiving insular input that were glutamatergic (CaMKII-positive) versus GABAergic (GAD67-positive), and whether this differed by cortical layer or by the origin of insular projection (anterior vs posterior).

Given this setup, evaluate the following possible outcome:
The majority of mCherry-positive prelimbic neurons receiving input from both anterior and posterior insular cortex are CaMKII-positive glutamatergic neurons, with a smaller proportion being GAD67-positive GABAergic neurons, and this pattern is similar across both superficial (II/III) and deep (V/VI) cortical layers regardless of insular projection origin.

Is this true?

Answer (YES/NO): NO